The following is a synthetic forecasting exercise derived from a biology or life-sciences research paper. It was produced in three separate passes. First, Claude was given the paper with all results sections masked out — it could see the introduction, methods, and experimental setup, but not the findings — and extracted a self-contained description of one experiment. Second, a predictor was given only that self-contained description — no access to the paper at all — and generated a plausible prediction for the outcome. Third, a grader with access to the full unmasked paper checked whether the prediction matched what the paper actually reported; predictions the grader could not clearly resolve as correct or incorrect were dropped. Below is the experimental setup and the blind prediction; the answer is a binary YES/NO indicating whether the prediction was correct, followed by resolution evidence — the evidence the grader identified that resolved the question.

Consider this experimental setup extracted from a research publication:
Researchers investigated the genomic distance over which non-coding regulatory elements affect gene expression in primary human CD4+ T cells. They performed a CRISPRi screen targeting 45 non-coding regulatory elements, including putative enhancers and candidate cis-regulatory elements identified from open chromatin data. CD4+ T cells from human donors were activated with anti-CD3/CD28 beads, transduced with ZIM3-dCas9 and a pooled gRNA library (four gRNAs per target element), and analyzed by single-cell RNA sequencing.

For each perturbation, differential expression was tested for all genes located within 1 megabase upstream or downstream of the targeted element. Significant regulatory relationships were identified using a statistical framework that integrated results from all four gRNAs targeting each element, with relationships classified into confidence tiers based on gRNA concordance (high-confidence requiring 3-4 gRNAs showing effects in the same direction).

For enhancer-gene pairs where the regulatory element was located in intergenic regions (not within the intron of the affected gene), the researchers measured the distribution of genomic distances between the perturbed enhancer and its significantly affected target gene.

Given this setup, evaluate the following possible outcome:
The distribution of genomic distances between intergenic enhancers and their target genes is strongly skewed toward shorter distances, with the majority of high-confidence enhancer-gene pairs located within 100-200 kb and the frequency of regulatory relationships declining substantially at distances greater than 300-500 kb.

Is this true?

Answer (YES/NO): NO